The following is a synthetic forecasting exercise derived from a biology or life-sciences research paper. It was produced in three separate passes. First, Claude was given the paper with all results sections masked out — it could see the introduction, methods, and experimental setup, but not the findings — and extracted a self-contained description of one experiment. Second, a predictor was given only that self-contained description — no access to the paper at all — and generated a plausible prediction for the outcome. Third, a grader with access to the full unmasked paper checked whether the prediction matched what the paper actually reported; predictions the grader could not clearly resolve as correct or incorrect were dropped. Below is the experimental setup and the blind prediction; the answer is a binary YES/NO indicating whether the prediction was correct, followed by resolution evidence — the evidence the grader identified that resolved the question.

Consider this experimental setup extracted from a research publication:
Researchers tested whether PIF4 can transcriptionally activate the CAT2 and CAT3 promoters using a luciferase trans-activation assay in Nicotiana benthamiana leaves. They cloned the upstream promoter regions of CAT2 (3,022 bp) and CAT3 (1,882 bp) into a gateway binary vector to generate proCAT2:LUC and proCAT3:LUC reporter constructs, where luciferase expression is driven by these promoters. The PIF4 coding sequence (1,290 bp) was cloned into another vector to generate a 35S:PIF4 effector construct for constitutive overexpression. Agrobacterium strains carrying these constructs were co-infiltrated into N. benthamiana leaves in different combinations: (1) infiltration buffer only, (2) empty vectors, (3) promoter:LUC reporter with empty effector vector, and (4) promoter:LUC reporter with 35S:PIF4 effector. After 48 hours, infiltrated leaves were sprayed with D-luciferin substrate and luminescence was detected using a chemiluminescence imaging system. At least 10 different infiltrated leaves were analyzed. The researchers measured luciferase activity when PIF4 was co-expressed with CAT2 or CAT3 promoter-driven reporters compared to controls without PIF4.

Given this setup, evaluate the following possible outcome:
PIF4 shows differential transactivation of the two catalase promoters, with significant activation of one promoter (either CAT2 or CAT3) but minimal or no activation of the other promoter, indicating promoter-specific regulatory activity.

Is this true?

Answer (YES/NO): NO